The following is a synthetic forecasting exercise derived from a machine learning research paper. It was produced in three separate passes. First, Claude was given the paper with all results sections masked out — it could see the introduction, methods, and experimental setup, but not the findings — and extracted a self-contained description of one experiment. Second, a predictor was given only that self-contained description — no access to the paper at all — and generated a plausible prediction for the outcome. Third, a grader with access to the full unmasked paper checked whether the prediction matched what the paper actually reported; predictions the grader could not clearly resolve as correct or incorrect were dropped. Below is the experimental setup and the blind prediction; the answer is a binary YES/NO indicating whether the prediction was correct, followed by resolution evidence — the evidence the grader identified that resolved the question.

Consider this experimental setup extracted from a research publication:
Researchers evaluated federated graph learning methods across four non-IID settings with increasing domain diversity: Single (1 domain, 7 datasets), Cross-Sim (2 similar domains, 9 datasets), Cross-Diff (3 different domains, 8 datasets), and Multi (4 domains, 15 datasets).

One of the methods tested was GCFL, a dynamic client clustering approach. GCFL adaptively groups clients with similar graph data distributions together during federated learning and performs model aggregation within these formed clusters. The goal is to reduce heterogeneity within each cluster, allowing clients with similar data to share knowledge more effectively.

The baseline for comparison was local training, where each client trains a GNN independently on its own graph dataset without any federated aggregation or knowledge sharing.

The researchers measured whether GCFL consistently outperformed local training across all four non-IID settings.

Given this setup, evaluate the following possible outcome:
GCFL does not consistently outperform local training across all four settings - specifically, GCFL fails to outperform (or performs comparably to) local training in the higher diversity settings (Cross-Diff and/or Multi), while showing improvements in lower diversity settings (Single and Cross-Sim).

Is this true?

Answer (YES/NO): NO